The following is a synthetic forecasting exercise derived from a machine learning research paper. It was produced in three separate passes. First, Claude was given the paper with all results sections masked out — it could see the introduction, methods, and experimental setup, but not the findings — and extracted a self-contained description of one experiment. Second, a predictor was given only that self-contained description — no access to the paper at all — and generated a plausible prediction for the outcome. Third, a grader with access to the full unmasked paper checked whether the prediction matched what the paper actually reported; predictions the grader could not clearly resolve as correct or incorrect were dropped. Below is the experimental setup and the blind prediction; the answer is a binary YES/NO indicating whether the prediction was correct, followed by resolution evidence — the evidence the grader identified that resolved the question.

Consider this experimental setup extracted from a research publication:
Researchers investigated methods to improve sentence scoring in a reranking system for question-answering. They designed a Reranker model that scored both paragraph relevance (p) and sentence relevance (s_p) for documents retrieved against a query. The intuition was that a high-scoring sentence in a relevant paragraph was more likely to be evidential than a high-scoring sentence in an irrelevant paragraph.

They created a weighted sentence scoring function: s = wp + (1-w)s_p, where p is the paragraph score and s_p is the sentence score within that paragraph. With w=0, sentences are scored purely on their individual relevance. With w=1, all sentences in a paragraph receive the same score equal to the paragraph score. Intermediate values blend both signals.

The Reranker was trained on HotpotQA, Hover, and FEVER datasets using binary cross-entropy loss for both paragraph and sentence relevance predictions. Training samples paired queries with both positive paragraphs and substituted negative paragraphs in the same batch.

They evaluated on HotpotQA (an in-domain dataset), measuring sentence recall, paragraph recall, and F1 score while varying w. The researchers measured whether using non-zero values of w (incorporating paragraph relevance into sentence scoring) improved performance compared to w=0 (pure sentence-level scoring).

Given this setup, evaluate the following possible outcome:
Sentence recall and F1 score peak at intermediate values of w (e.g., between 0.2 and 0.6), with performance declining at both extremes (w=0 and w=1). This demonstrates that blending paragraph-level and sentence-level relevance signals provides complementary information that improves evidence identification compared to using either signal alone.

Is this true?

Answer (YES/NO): NO